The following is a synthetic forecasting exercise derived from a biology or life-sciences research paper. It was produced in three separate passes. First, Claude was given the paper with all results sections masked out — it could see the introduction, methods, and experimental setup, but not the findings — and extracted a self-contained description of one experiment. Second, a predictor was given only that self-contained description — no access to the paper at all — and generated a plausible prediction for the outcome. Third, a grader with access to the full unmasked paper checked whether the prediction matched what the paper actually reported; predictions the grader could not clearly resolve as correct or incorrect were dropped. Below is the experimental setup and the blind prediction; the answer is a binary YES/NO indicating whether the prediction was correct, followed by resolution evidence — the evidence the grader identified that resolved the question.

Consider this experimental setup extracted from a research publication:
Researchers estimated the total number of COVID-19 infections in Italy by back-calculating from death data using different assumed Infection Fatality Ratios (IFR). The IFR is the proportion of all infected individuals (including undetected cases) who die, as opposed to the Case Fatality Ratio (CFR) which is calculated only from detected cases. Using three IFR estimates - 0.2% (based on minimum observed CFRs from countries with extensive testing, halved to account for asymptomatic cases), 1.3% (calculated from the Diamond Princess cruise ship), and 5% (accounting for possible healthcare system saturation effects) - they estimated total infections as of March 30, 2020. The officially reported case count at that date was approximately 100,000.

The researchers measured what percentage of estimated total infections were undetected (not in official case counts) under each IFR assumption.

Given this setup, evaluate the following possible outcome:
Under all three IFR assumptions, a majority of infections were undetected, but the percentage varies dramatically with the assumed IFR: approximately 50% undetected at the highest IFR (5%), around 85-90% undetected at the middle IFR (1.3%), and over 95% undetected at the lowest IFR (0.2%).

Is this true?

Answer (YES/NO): NO